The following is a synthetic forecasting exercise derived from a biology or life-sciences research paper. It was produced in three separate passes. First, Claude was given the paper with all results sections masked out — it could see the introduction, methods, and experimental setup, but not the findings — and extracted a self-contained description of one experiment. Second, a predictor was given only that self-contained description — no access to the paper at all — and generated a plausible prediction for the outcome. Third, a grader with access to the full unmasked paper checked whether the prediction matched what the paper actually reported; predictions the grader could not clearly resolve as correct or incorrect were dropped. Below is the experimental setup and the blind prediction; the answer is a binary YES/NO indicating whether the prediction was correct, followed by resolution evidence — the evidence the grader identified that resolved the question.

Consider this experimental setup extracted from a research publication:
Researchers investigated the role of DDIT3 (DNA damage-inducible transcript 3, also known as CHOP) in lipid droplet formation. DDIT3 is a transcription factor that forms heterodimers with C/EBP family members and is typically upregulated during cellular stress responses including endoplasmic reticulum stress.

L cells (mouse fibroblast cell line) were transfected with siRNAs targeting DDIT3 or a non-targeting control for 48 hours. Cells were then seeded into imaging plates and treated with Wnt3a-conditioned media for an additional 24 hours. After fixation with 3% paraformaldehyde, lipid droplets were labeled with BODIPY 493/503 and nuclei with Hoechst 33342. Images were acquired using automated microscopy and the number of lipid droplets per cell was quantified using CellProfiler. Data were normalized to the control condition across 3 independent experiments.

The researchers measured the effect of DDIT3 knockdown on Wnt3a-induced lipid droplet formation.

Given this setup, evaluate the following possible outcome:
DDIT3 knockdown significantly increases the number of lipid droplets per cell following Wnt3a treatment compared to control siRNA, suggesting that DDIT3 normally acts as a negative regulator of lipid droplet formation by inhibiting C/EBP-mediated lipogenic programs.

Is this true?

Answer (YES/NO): NO